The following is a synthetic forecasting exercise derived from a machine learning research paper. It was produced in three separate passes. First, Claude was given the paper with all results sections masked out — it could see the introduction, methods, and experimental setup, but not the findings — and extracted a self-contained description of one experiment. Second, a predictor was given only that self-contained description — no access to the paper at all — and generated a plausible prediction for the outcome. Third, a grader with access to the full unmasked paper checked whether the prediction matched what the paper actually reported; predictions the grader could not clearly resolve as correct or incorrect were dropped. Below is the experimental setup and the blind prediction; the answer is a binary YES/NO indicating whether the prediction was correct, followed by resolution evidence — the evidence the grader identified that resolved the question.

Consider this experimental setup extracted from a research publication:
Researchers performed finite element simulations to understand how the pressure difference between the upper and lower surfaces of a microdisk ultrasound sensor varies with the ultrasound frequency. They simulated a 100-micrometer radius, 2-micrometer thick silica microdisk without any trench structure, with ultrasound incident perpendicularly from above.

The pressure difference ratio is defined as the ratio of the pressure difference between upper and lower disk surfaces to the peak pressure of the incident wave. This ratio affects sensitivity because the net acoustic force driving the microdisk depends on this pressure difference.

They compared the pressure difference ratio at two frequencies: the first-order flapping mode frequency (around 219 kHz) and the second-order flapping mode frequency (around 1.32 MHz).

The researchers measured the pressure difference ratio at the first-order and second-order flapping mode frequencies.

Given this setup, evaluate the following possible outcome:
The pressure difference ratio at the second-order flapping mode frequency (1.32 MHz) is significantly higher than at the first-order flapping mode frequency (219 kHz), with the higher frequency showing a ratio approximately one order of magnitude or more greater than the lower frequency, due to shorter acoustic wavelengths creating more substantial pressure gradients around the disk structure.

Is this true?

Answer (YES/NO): NO